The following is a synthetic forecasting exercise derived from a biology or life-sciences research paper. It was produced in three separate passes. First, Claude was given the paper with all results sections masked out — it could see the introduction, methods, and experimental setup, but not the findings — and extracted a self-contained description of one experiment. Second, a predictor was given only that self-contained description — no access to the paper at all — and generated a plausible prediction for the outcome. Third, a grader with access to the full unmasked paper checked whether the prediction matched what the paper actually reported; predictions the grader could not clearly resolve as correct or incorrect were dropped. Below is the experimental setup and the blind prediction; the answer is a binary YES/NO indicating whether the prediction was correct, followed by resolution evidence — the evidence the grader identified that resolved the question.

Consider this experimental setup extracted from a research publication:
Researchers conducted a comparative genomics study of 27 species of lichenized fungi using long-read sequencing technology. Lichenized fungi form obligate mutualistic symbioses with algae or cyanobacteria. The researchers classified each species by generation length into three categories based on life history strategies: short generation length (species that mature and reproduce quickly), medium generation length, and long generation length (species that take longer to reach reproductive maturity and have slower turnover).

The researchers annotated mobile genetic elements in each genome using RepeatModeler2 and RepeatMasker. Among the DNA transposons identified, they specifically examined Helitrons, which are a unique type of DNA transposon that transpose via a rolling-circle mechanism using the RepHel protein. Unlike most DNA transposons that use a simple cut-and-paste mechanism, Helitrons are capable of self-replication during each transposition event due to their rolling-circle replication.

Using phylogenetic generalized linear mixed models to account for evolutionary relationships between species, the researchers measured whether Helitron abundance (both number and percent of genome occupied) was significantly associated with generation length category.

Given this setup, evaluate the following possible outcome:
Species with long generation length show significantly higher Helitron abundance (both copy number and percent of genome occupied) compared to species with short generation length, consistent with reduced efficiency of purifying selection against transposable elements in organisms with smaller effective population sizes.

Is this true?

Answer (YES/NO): YES